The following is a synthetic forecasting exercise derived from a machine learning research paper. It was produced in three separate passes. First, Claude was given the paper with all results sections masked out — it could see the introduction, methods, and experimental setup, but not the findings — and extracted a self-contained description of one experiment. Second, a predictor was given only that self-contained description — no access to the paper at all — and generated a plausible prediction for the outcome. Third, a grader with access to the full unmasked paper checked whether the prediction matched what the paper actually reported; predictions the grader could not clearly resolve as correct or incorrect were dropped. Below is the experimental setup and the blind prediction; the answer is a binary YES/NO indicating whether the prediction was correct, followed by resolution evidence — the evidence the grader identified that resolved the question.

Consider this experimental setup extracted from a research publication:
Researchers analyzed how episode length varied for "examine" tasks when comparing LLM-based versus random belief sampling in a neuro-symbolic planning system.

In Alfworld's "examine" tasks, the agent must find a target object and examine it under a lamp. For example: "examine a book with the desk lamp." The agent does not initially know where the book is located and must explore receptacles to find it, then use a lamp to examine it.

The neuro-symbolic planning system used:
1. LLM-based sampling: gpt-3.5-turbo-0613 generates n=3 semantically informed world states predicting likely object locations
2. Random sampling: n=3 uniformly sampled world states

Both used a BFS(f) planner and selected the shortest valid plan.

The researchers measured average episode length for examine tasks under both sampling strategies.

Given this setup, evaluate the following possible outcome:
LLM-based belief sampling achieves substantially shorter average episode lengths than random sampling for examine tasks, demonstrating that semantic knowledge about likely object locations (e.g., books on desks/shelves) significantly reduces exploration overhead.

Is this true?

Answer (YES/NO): NO